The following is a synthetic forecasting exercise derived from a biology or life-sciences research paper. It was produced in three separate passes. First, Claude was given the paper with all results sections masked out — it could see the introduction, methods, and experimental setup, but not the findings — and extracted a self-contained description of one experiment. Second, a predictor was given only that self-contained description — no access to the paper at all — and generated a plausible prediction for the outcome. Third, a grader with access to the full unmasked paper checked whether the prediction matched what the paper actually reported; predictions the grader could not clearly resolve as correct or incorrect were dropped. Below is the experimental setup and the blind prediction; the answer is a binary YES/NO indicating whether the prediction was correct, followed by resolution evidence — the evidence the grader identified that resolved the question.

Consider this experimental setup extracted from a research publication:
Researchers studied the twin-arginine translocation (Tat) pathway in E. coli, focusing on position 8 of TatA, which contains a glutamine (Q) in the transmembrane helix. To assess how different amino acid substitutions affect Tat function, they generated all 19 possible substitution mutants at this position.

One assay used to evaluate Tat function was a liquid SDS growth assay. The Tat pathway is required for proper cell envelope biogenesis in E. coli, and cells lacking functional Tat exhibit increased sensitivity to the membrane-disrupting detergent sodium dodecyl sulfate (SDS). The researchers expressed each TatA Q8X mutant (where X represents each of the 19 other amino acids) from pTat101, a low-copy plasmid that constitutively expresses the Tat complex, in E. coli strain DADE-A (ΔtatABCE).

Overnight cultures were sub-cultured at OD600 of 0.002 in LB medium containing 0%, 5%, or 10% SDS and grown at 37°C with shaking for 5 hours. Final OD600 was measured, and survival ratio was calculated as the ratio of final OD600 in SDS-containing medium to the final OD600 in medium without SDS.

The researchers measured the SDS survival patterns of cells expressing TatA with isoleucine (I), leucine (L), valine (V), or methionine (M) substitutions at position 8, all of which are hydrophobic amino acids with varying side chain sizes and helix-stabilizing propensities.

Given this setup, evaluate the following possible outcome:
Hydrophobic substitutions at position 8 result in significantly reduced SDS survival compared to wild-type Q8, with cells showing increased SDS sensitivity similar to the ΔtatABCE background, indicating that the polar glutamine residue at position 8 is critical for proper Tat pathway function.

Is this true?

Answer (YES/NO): NO